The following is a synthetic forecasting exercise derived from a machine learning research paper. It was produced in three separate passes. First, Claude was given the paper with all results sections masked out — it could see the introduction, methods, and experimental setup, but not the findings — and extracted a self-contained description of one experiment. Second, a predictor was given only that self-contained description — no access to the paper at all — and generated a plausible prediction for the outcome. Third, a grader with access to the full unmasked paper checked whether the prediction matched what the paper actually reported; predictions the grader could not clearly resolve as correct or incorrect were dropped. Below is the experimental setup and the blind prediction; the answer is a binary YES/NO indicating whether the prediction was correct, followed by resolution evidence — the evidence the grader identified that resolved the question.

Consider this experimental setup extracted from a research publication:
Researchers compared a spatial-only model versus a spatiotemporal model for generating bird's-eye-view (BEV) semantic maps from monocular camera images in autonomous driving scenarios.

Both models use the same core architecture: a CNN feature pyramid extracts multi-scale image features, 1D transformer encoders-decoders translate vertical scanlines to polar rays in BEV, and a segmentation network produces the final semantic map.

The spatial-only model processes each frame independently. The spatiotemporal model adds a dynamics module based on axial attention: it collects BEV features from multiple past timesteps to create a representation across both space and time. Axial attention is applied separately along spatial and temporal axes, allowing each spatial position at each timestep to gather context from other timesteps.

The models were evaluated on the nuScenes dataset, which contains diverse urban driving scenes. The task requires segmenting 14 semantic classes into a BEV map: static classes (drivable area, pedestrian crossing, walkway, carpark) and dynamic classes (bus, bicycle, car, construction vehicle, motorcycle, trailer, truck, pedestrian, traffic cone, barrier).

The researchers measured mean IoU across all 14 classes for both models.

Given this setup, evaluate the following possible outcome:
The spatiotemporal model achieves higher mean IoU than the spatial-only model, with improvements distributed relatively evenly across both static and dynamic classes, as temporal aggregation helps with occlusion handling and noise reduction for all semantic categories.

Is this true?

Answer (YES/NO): NO